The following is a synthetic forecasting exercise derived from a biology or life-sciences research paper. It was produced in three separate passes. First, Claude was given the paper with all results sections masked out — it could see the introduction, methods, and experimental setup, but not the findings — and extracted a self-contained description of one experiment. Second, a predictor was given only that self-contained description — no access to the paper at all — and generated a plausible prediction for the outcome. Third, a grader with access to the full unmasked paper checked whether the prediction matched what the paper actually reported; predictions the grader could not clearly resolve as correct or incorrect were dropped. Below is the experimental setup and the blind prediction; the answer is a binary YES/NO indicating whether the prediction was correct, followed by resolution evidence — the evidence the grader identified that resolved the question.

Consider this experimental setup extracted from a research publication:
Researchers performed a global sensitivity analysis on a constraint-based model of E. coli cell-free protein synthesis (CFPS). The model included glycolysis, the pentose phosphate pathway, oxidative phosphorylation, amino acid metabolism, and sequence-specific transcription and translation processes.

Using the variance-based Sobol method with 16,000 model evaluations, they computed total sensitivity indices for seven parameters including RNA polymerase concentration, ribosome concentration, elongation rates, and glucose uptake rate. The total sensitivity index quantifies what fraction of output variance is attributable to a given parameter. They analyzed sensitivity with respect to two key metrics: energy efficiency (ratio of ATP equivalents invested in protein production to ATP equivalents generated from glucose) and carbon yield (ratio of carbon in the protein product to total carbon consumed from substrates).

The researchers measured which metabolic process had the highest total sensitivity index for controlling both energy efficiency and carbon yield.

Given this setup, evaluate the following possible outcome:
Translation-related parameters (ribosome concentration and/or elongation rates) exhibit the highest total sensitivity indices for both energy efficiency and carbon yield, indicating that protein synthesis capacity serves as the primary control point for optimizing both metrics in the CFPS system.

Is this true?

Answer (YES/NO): NO